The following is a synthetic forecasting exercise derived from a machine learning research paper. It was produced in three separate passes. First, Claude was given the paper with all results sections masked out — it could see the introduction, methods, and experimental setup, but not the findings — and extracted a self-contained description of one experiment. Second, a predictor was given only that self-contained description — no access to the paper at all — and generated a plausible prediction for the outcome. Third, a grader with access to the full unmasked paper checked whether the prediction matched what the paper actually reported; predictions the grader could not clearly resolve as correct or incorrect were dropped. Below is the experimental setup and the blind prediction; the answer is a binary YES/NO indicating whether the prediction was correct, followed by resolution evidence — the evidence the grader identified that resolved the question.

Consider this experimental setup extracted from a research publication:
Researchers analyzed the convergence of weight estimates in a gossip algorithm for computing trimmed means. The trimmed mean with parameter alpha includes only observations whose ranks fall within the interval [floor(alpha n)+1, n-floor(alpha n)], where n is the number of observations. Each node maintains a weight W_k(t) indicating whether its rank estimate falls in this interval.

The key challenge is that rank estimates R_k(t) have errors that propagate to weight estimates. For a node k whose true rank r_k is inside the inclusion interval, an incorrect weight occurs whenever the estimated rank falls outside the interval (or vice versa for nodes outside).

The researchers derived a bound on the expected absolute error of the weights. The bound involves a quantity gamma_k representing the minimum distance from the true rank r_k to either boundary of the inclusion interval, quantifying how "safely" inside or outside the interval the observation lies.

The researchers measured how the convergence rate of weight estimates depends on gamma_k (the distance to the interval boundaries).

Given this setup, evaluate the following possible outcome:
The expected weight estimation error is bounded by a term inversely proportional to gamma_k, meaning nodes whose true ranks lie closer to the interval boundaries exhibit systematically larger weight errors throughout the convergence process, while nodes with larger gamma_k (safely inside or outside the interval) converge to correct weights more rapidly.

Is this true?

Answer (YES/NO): NO